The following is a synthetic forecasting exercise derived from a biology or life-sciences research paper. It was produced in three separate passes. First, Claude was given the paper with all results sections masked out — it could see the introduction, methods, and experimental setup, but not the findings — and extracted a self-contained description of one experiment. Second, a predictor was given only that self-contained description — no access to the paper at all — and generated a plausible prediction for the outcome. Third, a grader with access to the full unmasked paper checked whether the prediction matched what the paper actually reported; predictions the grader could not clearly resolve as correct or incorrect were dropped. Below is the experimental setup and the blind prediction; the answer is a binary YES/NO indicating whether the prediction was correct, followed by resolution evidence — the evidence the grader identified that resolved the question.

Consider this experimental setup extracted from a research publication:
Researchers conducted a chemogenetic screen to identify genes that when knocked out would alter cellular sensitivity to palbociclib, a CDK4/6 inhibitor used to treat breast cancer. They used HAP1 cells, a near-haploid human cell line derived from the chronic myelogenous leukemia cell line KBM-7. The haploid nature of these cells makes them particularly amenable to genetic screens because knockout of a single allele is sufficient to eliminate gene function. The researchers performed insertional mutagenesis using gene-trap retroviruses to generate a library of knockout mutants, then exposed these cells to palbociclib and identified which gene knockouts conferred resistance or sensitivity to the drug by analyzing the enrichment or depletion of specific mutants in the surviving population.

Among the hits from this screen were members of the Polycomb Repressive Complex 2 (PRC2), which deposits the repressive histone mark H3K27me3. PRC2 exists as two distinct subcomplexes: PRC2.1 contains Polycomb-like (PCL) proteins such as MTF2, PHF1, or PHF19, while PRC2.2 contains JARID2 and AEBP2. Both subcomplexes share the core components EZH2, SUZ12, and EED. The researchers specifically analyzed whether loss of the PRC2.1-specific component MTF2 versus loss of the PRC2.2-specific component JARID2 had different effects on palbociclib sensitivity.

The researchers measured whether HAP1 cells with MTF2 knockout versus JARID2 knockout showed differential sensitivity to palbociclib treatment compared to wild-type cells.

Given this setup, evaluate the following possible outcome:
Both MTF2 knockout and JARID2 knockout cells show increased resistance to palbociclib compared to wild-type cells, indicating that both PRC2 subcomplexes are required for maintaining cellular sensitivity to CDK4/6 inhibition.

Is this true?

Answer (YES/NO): NO